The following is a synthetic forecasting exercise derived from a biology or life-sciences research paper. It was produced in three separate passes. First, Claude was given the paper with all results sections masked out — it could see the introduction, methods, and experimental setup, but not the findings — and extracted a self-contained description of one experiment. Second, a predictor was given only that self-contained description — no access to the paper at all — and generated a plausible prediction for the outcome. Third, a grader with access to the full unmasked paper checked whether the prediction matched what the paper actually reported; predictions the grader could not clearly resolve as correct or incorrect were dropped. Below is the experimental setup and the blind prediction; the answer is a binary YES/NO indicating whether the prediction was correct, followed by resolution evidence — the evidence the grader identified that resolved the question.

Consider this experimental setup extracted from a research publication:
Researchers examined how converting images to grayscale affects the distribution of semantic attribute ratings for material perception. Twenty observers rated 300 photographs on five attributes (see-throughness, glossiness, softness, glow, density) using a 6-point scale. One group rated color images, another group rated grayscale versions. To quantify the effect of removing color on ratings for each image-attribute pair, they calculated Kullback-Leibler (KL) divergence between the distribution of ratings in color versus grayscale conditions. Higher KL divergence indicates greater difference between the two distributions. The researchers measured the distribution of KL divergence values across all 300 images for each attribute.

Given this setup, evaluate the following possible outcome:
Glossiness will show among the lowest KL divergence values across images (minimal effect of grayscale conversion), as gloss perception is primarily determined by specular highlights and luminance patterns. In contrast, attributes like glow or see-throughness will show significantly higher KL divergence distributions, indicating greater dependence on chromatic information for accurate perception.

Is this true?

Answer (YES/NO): NO